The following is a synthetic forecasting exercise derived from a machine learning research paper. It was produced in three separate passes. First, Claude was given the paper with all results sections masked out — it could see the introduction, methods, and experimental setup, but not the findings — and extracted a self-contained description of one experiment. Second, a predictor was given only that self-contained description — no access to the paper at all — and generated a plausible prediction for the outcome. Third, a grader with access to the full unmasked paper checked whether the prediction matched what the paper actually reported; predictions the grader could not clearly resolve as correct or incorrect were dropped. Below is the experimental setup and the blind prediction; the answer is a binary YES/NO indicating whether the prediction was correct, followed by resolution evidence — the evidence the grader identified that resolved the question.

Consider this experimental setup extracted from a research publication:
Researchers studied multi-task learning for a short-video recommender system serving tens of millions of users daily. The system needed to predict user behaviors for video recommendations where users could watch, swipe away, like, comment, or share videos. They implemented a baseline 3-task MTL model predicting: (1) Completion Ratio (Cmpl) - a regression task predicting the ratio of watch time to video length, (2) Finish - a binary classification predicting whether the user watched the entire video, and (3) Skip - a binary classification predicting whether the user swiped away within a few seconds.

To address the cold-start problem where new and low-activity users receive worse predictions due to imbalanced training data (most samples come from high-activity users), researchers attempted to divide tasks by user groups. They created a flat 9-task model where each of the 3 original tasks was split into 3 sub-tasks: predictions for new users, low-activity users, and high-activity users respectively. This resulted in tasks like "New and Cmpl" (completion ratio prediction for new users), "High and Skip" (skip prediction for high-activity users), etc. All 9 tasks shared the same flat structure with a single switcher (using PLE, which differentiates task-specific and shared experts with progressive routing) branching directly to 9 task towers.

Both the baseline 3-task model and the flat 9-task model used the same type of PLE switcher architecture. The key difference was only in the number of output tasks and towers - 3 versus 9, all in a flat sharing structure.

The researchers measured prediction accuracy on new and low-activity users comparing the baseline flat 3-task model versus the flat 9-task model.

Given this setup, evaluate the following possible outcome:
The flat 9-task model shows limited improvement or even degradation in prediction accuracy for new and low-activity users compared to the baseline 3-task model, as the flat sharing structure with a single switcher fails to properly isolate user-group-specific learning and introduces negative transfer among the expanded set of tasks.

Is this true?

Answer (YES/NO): YES